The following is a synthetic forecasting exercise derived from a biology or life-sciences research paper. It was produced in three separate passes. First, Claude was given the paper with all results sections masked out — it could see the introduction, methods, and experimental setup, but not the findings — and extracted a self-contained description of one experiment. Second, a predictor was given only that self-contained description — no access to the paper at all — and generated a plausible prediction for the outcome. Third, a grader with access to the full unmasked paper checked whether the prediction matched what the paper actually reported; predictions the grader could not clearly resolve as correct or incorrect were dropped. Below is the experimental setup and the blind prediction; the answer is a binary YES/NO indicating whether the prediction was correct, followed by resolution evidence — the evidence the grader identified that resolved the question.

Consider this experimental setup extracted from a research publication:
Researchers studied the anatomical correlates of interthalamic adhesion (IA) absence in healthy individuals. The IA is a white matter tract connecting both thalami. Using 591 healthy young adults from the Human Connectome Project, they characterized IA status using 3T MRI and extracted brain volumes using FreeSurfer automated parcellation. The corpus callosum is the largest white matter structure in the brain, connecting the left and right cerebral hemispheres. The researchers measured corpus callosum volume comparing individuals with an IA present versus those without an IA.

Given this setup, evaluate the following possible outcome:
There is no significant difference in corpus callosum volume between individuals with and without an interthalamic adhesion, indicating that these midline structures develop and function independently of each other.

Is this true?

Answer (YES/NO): NO